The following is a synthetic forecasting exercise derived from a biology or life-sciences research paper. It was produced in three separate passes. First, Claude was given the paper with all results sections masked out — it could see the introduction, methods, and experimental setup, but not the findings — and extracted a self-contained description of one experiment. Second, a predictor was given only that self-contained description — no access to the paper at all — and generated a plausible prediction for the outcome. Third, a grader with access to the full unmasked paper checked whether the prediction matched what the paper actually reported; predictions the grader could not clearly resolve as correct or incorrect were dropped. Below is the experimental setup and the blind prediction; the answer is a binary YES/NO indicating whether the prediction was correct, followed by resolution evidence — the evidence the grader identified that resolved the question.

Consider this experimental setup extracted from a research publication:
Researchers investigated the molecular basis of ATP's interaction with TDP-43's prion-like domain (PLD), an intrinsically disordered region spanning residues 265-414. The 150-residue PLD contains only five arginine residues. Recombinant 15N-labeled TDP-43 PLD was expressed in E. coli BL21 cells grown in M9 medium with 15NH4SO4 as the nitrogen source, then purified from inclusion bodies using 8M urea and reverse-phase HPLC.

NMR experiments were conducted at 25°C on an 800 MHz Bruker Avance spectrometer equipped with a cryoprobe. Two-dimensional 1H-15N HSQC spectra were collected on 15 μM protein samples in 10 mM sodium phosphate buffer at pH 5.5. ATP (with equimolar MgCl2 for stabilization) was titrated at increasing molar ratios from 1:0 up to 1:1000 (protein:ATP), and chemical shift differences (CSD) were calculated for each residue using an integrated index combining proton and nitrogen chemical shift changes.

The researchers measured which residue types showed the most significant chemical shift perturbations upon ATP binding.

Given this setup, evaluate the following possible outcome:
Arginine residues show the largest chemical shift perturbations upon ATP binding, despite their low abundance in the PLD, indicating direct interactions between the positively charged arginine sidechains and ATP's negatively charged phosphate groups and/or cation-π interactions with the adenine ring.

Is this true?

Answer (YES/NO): YES